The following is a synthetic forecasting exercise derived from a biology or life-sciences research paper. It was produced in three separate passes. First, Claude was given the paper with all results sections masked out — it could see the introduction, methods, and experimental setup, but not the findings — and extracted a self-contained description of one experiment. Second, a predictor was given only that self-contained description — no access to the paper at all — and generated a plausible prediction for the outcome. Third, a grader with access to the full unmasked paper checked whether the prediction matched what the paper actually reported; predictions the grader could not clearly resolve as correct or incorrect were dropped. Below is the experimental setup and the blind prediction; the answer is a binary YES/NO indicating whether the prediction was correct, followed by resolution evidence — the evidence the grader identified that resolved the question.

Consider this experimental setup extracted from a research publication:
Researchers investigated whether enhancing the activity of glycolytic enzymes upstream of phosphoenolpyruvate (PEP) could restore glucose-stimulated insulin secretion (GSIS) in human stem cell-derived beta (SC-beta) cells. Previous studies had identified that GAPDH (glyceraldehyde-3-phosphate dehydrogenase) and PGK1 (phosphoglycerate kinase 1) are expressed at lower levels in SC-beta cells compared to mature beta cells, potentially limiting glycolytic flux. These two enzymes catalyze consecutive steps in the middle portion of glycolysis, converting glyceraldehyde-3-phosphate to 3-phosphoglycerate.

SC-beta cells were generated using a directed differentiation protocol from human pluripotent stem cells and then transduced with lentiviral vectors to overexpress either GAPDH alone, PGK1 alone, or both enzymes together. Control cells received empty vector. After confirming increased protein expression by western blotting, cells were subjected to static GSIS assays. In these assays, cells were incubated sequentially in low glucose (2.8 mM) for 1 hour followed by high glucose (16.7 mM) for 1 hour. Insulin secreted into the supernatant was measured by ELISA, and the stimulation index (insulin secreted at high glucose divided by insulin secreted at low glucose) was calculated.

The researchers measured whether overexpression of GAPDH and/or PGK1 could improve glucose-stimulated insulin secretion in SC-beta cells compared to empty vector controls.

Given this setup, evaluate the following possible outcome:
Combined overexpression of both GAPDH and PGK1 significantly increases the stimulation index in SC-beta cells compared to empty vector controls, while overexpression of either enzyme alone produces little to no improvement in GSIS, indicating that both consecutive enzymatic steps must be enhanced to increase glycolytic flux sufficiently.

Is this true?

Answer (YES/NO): NO